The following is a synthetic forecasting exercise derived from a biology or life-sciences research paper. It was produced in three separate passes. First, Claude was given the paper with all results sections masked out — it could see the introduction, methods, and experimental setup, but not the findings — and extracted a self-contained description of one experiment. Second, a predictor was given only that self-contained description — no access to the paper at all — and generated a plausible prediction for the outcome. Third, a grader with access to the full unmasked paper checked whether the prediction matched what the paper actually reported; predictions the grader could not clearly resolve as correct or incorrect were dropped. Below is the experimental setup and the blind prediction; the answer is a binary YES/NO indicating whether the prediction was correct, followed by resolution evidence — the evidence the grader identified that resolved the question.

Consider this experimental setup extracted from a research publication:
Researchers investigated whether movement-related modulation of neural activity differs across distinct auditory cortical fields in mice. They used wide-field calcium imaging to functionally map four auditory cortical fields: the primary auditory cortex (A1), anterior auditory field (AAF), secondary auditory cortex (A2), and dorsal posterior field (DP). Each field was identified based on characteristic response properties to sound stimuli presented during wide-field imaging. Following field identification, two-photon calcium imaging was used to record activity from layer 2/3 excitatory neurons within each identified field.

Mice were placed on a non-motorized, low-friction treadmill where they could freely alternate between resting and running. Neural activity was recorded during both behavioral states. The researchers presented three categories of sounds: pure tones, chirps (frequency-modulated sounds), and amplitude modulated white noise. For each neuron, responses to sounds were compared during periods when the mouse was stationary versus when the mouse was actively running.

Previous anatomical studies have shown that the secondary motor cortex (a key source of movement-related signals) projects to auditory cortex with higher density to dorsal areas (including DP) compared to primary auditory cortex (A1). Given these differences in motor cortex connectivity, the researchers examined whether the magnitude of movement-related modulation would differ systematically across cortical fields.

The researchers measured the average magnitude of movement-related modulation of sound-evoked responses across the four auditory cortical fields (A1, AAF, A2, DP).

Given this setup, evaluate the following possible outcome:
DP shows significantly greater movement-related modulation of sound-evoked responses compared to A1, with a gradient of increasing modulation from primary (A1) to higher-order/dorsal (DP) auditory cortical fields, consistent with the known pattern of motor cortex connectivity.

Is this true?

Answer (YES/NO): NO